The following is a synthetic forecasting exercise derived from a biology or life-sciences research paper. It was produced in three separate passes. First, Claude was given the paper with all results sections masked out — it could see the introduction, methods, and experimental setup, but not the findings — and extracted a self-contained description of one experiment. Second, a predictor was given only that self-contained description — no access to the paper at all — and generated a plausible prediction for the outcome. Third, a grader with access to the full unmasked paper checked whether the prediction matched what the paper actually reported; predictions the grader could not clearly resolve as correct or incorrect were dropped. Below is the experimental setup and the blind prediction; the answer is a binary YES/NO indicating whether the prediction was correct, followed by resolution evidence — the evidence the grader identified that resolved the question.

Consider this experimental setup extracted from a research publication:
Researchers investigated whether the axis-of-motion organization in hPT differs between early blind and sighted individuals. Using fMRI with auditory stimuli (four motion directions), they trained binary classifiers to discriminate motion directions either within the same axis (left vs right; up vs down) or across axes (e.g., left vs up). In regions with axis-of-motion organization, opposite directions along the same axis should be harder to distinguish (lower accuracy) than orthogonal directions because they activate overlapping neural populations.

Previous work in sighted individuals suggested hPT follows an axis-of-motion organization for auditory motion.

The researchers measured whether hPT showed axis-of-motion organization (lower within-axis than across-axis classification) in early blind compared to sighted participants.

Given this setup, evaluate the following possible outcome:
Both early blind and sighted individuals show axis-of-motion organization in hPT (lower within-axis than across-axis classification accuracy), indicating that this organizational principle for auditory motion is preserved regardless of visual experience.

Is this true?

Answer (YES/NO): NO